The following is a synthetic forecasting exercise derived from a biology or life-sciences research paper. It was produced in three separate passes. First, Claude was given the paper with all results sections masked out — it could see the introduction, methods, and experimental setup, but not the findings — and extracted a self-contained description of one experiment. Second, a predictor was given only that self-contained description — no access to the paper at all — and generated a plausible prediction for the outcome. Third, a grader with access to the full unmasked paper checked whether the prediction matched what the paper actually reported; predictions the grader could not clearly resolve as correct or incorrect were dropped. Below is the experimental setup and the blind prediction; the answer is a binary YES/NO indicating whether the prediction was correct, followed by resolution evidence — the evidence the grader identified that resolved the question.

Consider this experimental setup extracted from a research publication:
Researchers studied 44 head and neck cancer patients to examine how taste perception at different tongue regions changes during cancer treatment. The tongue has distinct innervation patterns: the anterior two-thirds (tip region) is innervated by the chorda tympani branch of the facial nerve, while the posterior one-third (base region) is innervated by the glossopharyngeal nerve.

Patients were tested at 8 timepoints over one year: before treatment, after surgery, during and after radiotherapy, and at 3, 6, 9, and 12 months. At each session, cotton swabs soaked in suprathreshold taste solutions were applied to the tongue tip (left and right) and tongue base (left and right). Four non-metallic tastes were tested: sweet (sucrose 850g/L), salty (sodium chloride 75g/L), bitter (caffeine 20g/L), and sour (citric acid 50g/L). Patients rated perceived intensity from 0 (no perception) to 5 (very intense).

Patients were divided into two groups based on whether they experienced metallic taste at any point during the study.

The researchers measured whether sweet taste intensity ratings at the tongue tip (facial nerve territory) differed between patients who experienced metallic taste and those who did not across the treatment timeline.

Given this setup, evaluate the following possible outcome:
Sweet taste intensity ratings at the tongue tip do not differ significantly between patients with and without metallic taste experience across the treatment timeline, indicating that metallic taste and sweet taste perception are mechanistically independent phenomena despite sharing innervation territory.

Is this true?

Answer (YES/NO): NO